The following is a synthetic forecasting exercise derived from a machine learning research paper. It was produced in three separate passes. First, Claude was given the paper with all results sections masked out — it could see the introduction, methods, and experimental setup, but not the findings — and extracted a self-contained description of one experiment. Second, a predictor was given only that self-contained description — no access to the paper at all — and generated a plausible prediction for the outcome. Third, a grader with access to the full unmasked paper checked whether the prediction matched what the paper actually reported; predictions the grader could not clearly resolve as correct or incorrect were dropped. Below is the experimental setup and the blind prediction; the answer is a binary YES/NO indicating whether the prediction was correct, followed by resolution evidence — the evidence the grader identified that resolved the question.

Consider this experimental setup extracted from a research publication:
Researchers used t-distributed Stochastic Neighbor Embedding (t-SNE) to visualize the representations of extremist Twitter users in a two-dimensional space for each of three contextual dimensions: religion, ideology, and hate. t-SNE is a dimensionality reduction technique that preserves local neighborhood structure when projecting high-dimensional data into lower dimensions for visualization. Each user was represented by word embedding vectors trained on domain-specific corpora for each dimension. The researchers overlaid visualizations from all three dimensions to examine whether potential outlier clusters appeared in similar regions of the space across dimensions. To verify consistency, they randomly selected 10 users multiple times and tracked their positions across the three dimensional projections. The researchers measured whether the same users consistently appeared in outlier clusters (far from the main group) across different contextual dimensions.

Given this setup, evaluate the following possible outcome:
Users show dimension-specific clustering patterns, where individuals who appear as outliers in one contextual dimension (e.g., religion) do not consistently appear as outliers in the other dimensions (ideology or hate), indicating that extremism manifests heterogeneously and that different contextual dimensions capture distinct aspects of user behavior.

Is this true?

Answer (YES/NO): NO